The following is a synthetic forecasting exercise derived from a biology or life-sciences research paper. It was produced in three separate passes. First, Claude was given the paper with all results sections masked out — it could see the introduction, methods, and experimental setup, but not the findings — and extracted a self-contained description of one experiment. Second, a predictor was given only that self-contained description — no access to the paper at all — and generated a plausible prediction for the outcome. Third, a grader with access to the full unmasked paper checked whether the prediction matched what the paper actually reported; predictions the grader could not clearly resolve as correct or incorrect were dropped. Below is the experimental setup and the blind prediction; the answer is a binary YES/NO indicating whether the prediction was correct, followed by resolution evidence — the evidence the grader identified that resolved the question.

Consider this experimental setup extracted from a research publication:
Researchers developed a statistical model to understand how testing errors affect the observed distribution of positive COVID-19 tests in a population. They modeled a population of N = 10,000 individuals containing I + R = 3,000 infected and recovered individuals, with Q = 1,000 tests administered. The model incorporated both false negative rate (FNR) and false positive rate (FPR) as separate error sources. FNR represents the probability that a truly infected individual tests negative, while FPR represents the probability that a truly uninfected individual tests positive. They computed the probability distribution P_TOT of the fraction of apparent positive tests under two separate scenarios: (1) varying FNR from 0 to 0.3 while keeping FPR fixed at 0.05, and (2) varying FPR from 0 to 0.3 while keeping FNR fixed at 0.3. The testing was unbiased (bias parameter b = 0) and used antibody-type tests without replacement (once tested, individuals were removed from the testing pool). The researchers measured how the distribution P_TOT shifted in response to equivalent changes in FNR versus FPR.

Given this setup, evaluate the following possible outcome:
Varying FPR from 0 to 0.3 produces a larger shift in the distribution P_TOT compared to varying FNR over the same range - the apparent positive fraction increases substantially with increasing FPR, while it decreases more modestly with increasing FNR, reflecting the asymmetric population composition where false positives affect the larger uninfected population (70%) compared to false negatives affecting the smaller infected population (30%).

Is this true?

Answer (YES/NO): YES